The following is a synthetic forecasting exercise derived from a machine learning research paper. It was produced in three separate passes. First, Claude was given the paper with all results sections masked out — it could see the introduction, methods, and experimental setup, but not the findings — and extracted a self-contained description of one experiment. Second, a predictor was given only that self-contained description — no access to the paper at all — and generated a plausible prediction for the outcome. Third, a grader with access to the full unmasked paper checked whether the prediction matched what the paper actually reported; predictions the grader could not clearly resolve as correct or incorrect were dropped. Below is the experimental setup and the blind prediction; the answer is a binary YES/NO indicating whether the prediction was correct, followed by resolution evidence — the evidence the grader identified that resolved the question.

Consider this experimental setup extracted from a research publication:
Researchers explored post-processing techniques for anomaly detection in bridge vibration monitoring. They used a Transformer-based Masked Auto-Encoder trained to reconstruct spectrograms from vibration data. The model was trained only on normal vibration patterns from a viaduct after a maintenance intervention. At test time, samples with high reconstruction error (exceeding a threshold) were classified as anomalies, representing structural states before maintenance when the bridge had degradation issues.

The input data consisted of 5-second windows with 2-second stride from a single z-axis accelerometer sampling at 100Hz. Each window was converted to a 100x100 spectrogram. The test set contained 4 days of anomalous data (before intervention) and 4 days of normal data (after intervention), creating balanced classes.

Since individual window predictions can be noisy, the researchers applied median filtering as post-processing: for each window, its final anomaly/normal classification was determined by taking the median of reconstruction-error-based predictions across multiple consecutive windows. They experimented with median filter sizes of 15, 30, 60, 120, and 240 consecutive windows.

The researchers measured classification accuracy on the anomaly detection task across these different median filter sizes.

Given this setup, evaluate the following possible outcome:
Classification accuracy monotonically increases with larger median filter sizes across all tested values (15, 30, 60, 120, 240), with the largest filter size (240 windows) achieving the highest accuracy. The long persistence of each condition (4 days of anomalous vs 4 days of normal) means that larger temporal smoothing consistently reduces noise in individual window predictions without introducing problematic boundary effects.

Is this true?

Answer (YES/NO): YES